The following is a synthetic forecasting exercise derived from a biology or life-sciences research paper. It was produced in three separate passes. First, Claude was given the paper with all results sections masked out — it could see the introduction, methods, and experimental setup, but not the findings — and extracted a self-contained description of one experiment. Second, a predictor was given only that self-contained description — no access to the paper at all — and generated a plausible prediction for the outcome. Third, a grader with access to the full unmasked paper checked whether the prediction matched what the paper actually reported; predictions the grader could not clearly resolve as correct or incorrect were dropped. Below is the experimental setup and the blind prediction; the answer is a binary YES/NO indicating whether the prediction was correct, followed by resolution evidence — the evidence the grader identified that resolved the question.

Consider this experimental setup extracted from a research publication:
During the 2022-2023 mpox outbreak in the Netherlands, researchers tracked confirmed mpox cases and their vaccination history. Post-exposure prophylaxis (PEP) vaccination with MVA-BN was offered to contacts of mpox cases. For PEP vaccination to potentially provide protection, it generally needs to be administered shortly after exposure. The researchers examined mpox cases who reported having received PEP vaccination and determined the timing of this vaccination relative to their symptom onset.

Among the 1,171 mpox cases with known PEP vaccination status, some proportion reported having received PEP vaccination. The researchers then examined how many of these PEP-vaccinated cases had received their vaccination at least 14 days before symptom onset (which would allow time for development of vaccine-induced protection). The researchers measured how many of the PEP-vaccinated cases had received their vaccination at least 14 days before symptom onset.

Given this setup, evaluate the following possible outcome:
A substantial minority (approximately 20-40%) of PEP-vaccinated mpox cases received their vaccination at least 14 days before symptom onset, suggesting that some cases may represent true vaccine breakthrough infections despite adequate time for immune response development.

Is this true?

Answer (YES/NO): NO